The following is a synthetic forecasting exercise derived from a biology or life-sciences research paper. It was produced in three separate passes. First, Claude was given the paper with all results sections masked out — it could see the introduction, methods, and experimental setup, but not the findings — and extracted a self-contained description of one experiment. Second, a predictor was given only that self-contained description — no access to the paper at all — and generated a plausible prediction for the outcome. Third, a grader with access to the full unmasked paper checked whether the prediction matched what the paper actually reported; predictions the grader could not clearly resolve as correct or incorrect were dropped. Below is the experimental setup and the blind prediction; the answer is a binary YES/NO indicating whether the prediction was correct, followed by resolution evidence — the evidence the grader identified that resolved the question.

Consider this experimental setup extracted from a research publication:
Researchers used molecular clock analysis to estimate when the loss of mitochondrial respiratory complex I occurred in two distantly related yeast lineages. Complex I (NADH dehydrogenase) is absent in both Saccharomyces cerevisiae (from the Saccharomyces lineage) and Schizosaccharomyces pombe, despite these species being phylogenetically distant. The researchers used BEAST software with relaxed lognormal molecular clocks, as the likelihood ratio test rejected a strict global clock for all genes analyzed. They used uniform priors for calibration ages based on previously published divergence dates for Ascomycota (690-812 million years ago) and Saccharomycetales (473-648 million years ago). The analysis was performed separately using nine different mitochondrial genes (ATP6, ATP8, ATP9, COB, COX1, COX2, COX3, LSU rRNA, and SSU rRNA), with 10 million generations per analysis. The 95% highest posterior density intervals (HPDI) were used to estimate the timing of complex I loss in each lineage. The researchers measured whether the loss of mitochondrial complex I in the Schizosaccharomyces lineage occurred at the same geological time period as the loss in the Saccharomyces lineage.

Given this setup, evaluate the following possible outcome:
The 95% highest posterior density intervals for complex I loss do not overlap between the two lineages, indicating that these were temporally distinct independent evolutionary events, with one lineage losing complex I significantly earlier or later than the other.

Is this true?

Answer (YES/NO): YES